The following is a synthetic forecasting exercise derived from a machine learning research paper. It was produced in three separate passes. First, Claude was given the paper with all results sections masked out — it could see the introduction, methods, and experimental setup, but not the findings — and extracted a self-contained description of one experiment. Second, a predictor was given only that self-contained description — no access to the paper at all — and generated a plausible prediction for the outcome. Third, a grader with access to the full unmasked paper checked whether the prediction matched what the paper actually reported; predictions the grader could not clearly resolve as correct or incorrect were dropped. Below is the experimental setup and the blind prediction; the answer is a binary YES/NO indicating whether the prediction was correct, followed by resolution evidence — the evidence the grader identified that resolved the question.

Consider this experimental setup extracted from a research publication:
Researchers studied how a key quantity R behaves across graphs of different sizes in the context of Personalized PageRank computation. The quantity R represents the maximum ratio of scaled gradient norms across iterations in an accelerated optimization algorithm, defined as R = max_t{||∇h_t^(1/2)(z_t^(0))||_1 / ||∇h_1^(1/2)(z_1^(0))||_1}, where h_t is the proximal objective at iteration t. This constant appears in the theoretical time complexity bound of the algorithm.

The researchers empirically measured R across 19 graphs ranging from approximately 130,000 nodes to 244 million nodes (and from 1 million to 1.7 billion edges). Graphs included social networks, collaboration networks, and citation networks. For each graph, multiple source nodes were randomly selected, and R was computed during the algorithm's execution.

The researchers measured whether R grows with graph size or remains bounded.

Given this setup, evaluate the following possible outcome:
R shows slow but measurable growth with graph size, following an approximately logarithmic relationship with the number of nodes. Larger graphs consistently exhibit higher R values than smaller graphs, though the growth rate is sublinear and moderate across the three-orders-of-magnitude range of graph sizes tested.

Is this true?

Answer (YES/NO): NO